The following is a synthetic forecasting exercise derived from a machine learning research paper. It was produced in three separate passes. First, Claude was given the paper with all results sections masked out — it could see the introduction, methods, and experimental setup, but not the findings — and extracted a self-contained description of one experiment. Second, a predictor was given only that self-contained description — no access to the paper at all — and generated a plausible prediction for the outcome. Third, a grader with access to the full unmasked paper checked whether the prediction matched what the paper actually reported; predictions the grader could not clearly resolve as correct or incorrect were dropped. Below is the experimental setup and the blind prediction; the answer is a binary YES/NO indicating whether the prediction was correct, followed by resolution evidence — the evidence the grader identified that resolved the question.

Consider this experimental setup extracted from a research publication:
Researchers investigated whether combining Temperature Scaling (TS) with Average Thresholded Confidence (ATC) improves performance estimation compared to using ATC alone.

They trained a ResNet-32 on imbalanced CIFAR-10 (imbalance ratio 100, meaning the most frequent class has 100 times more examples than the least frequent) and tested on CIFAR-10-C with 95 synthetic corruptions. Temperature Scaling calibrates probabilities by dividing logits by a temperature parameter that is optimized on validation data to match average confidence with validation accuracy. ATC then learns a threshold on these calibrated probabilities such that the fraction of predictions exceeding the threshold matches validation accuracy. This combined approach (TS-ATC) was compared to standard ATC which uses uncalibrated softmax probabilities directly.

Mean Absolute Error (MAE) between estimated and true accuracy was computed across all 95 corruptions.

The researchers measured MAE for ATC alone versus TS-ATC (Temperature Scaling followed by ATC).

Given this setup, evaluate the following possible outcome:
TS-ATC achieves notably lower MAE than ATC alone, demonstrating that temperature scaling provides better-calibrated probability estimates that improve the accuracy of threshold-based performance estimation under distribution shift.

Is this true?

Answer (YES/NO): NO